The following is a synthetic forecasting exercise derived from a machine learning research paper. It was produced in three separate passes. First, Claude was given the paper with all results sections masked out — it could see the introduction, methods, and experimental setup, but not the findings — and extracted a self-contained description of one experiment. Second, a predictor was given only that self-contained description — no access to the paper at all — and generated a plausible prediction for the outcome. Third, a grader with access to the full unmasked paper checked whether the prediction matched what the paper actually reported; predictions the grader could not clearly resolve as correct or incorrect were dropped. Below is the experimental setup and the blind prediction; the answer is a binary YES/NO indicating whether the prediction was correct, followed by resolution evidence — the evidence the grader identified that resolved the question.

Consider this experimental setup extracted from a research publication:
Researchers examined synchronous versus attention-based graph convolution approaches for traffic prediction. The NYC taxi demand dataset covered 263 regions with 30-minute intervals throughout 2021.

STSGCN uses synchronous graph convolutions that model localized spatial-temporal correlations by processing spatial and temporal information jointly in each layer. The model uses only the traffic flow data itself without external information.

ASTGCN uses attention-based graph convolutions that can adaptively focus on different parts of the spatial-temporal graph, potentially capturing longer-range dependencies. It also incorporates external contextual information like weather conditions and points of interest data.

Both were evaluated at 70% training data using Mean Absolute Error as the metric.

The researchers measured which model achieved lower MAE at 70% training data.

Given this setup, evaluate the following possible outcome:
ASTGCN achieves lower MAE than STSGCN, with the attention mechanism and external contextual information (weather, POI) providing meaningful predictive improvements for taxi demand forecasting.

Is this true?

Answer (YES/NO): NO